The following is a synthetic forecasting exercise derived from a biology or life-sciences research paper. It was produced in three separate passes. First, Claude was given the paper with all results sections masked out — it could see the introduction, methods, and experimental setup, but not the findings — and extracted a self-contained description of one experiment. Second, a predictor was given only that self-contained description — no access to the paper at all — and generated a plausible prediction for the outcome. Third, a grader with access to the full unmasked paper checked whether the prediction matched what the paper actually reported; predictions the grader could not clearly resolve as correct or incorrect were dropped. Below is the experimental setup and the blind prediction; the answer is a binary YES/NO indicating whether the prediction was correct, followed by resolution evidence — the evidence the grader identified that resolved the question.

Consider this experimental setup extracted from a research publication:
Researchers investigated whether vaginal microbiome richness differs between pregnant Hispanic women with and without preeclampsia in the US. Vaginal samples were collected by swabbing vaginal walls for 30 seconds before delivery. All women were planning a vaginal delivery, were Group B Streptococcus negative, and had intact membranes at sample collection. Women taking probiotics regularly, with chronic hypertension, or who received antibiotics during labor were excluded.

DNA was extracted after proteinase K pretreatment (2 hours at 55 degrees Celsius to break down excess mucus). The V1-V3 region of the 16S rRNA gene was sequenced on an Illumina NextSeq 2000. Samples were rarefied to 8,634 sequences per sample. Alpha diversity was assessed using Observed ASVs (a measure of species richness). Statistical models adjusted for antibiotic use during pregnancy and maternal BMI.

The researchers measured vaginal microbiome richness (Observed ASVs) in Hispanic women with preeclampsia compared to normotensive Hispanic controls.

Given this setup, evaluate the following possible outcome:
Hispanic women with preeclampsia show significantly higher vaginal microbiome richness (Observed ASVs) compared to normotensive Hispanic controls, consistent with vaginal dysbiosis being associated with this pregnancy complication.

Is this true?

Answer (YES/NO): NO